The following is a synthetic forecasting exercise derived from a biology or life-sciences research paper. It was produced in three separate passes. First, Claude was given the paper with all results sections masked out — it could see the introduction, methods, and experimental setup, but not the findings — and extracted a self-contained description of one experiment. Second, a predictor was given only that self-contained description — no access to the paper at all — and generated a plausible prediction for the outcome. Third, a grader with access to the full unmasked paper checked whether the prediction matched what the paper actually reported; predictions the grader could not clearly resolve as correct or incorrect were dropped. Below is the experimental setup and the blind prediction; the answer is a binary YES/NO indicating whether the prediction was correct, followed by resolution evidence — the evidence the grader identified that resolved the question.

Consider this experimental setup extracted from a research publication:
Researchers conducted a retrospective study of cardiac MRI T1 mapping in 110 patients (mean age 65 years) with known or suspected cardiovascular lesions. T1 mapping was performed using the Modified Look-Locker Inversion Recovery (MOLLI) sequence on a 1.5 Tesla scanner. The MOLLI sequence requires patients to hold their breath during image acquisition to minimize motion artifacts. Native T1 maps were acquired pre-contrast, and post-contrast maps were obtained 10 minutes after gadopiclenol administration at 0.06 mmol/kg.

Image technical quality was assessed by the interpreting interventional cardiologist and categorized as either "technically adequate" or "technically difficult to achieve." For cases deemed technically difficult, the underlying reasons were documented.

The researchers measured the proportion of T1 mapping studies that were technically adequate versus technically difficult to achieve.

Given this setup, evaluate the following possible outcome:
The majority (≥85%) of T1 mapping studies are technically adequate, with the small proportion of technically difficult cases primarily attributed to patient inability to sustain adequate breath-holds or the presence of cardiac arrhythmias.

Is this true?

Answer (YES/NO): NO